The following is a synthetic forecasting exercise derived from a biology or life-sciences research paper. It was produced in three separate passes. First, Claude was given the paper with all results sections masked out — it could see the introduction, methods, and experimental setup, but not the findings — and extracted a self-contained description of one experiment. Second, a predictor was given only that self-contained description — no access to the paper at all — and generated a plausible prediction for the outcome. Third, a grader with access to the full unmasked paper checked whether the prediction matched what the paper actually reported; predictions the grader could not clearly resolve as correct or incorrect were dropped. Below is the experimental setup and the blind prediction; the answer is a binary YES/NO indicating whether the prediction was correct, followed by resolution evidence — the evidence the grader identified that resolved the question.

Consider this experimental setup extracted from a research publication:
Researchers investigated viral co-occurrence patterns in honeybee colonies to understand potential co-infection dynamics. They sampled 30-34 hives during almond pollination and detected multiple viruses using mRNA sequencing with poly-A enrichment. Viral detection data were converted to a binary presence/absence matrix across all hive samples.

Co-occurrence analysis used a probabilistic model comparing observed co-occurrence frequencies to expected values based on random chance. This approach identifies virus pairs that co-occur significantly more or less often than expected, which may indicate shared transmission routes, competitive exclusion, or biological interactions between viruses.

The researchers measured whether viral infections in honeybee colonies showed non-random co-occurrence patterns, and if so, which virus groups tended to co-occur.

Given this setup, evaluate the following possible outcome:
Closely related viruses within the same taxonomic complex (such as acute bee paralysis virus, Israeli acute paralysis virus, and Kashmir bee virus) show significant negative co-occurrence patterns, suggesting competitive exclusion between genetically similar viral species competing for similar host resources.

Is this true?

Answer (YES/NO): NO